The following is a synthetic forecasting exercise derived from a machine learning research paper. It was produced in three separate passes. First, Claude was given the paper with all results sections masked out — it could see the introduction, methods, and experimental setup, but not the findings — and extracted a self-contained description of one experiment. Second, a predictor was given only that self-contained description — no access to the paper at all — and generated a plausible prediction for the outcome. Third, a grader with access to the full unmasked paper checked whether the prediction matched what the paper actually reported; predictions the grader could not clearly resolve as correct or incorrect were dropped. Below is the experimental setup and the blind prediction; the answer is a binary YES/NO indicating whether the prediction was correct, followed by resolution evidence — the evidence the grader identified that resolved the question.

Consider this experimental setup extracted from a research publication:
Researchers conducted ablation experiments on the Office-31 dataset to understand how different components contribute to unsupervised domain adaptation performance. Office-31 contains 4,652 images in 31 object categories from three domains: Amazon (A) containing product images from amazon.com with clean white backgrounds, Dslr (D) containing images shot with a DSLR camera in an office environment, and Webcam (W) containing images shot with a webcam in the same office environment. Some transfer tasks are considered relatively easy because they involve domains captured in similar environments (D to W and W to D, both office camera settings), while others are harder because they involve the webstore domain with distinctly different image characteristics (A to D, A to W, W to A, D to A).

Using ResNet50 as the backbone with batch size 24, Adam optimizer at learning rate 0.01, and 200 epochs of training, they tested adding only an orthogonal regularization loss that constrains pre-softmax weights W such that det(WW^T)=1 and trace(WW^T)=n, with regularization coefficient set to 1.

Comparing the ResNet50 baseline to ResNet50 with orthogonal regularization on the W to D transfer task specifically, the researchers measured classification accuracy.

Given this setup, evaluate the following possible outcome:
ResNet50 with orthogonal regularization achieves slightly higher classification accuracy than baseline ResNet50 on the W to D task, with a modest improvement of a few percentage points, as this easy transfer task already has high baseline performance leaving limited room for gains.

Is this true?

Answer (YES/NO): NO